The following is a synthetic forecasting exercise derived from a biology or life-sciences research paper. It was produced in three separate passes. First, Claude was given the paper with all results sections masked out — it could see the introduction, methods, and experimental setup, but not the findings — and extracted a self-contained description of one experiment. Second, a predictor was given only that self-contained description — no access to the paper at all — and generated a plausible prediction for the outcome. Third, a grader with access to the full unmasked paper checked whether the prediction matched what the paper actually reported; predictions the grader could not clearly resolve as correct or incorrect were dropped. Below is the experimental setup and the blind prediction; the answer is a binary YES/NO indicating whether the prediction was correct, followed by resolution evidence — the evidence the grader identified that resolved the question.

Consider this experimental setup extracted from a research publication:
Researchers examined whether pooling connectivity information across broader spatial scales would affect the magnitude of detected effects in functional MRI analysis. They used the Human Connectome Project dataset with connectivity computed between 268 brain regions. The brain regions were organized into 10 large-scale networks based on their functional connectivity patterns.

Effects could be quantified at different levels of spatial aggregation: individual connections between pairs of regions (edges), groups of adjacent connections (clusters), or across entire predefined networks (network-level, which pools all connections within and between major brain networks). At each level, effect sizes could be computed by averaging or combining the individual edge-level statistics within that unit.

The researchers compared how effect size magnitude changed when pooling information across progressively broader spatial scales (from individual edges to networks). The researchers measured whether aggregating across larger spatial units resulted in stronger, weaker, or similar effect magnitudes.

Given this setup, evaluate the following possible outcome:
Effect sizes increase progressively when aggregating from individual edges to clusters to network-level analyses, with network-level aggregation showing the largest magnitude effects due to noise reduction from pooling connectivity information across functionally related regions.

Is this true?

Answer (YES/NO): YES